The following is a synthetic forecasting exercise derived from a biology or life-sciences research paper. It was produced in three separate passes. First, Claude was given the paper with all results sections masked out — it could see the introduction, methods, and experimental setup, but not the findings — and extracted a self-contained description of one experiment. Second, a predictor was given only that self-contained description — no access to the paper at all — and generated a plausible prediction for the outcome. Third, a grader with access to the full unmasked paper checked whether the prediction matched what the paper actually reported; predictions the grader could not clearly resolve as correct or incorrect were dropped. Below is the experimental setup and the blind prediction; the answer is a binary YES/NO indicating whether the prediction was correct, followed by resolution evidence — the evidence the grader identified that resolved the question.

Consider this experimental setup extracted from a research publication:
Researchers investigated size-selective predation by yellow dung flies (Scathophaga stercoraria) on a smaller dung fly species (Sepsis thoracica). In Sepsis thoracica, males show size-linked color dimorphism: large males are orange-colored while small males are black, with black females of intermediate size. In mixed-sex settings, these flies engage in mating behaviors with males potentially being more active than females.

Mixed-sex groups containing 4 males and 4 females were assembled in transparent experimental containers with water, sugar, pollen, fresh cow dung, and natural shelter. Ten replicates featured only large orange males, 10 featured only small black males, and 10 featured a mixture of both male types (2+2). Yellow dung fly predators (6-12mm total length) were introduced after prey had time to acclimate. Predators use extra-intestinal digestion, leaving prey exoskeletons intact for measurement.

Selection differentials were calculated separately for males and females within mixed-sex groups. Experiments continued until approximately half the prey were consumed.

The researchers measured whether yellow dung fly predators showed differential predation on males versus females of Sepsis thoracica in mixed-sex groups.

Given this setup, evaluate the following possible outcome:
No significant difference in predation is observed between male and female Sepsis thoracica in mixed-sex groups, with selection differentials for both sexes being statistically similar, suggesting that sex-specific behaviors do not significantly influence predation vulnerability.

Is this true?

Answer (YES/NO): NO